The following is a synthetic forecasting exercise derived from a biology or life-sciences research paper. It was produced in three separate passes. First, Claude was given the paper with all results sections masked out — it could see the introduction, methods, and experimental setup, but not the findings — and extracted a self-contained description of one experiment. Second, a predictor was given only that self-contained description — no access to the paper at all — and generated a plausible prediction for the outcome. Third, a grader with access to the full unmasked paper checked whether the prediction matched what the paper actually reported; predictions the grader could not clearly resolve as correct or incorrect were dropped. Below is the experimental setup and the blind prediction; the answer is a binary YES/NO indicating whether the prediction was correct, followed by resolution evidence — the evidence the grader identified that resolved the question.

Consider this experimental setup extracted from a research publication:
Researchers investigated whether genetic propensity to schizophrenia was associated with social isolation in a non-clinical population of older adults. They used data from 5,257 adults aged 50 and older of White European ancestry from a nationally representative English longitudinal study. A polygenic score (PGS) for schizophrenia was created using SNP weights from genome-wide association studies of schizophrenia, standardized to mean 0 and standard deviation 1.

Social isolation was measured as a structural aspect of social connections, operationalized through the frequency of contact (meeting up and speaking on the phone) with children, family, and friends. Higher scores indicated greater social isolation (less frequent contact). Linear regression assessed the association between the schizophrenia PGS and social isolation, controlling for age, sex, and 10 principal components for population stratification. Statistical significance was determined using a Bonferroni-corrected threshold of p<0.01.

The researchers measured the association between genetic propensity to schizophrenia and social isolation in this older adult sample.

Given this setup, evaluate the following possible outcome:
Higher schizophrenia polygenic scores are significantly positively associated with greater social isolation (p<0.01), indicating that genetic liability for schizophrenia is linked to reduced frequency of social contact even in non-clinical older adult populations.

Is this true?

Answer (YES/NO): NO